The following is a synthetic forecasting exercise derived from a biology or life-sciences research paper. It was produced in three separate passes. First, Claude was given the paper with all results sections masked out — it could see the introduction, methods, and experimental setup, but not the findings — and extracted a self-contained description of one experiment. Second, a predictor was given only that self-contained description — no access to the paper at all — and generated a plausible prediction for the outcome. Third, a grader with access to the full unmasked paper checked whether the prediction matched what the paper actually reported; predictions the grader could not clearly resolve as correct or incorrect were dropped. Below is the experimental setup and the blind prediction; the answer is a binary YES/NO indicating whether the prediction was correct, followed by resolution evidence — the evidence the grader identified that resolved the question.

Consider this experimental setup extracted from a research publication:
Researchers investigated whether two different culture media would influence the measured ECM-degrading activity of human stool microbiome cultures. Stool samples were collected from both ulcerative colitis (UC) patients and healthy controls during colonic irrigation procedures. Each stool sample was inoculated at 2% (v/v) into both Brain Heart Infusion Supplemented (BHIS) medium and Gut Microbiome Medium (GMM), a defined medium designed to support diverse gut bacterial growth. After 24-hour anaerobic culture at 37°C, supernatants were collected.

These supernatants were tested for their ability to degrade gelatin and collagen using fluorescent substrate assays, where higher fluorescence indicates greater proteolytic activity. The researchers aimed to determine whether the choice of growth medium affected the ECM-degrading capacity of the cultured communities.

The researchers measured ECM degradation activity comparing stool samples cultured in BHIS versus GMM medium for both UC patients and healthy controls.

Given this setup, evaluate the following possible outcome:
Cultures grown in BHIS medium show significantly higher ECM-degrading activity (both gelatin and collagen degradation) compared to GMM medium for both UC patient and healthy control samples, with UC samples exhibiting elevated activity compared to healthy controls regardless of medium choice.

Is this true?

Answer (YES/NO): NO